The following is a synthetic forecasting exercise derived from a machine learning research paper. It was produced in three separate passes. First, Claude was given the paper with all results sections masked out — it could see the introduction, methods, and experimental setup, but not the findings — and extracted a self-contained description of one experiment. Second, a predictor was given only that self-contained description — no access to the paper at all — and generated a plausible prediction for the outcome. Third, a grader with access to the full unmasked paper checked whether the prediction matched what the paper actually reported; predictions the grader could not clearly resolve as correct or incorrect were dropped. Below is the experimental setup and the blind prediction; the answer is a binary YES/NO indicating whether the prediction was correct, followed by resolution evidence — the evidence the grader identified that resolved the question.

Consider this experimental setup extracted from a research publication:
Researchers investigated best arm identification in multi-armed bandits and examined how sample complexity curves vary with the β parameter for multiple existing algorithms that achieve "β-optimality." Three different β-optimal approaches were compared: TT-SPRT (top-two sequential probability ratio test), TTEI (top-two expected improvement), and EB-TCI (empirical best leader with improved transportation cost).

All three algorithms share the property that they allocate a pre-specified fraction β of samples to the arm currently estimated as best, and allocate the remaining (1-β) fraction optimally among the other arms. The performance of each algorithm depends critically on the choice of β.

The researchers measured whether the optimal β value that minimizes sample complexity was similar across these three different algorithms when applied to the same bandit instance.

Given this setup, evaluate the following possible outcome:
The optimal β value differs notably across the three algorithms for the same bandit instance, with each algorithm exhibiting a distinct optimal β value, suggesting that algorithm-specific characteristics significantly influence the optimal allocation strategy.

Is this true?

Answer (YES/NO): NO